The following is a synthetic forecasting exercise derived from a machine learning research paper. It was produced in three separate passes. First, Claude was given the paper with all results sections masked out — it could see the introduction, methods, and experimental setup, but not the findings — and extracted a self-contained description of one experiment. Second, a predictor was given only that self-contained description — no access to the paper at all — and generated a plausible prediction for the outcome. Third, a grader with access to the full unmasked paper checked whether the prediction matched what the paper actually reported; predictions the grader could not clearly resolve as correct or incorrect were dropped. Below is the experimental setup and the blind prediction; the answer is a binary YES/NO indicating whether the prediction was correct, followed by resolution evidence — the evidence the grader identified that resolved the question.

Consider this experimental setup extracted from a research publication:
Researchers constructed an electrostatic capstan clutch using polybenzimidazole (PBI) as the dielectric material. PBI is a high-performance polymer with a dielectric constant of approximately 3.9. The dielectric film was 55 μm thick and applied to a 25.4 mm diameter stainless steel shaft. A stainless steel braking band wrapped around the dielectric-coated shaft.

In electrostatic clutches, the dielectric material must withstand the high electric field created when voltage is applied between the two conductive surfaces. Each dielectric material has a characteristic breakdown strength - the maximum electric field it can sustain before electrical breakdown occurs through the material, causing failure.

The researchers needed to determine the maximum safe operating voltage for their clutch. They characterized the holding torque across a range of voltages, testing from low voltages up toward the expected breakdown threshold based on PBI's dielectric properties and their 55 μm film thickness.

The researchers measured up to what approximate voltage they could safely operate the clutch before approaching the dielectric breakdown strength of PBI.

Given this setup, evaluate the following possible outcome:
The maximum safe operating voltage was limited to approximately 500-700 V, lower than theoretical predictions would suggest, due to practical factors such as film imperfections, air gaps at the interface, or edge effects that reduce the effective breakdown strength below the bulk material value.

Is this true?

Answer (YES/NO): NO